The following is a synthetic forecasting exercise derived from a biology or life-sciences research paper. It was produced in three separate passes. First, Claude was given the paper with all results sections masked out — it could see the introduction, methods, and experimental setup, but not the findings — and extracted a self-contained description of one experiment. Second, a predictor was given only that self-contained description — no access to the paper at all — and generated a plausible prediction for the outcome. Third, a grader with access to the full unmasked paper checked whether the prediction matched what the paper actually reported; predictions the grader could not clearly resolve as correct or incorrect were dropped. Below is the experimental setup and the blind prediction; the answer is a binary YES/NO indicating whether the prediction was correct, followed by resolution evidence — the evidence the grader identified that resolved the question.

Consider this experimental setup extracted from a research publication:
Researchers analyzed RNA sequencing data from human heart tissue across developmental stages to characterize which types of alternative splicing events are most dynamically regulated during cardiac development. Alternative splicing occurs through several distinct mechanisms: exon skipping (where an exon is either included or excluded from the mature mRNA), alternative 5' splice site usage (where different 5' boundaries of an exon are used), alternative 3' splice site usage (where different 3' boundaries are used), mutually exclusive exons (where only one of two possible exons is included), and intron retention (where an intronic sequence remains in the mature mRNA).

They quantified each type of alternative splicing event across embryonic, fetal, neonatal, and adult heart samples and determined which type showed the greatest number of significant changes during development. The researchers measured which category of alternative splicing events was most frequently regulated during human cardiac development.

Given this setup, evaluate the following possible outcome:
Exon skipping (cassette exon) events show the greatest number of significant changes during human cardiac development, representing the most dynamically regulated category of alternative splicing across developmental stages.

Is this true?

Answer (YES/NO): YES